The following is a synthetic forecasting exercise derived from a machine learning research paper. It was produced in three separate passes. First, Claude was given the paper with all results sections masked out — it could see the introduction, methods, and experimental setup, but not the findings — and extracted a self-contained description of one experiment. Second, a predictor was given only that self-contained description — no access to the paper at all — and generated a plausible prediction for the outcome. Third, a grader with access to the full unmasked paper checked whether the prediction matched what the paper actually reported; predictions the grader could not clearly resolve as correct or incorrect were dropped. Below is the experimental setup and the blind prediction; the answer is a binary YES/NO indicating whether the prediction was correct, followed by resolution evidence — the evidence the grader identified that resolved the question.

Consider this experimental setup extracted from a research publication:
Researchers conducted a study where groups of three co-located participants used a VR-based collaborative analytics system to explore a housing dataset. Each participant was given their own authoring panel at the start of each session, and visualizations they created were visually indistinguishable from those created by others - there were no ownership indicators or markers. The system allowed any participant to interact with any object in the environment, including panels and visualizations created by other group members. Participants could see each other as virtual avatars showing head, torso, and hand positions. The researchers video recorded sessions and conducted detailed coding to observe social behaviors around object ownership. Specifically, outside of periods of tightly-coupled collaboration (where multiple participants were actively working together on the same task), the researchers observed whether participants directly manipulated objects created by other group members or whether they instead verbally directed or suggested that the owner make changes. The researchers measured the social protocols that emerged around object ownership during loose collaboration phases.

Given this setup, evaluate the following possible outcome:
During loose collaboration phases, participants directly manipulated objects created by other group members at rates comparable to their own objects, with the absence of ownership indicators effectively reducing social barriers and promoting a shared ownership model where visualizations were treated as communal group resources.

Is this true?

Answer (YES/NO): NO